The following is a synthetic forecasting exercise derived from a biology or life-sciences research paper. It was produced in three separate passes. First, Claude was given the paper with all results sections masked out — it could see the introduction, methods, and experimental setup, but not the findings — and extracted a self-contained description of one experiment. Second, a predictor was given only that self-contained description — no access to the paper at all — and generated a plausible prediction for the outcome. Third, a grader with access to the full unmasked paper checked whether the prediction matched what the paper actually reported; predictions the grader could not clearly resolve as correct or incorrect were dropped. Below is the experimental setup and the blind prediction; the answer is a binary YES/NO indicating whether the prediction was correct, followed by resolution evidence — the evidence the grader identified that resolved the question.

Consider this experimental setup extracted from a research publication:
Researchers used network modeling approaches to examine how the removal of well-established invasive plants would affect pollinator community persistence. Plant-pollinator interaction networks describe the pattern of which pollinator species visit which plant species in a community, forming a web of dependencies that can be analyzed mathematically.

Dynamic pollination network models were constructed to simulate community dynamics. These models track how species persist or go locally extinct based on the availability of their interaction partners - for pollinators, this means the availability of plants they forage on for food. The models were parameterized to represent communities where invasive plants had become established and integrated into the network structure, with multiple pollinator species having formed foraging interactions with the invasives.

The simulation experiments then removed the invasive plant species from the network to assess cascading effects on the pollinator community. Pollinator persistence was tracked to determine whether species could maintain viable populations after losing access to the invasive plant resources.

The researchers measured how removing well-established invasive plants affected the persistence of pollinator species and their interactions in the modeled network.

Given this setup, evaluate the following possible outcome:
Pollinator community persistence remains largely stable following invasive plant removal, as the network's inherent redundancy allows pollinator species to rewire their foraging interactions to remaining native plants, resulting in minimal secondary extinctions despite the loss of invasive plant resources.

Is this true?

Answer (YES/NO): NO